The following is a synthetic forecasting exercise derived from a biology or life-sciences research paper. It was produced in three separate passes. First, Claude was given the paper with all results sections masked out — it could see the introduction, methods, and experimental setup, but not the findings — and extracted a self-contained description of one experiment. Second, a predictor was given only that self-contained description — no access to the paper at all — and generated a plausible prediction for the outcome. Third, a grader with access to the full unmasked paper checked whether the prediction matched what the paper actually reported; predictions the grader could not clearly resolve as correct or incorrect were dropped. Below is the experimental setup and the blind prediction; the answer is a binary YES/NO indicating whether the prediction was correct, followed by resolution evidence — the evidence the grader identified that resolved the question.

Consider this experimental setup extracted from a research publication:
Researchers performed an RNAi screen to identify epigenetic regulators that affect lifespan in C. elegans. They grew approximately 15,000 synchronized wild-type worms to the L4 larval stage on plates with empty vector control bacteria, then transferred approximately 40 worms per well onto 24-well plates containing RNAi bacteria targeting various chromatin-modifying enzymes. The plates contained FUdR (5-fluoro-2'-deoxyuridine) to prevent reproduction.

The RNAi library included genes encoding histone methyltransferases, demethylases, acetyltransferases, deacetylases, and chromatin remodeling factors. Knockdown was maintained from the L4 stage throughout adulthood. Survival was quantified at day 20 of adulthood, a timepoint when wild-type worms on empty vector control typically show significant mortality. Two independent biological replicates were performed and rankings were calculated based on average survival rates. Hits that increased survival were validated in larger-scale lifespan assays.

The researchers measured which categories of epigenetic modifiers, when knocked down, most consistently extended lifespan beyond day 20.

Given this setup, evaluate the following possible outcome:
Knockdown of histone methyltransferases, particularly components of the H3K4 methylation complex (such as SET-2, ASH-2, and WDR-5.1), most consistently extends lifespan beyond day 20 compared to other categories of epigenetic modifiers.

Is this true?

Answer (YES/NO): NO